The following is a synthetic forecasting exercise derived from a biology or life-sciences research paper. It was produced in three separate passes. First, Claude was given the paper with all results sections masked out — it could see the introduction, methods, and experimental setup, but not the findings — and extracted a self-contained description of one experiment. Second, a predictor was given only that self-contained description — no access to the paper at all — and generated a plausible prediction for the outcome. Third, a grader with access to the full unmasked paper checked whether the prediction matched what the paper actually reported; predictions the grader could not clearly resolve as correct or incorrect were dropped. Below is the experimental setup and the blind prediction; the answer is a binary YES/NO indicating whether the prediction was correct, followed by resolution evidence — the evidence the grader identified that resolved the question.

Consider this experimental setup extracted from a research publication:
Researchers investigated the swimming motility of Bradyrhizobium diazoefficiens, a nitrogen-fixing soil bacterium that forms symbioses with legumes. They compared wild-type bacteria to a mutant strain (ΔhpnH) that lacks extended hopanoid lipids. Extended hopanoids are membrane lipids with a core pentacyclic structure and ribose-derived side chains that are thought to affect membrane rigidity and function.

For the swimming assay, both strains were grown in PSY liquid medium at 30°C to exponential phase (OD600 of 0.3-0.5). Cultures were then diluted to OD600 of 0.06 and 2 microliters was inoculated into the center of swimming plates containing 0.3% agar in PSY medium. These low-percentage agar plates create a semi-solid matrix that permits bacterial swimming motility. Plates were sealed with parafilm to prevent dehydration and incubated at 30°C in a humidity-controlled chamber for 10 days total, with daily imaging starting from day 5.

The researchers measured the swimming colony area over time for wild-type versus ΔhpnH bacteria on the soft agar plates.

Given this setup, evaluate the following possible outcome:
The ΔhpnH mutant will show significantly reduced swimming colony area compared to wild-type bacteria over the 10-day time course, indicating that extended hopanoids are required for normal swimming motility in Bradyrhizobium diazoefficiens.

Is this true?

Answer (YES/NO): YES